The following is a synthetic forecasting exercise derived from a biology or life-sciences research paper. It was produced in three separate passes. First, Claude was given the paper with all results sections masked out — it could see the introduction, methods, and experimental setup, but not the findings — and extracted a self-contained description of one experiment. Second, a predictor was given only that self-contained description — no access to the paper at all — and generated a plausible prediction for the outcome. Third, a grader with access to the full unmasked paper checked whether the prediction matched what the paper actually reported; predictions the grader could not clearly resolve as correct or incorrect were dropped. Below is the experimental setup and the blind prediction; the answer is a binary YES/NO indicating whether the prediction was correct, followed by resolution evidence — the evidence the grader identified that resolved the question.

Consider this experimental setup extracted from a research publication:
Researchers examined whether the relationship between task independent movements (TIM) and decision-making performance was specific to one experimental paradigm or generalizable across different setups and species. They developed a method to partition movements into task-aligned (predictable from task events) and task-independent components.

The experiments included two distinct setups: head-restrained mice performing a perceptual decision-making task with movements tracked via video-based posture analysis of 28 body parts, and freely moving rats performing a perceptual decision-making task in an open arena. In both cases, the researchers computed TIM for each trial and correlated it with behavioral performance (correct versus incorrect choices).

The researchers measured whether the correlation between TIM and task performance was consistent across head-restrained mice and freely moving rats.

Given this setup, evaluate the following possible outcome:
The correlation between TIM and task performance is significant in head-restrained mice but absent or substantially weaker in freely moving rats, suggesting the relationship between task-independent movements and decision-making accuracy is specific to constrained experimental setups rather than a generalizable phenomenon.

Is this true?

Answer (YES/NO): NO